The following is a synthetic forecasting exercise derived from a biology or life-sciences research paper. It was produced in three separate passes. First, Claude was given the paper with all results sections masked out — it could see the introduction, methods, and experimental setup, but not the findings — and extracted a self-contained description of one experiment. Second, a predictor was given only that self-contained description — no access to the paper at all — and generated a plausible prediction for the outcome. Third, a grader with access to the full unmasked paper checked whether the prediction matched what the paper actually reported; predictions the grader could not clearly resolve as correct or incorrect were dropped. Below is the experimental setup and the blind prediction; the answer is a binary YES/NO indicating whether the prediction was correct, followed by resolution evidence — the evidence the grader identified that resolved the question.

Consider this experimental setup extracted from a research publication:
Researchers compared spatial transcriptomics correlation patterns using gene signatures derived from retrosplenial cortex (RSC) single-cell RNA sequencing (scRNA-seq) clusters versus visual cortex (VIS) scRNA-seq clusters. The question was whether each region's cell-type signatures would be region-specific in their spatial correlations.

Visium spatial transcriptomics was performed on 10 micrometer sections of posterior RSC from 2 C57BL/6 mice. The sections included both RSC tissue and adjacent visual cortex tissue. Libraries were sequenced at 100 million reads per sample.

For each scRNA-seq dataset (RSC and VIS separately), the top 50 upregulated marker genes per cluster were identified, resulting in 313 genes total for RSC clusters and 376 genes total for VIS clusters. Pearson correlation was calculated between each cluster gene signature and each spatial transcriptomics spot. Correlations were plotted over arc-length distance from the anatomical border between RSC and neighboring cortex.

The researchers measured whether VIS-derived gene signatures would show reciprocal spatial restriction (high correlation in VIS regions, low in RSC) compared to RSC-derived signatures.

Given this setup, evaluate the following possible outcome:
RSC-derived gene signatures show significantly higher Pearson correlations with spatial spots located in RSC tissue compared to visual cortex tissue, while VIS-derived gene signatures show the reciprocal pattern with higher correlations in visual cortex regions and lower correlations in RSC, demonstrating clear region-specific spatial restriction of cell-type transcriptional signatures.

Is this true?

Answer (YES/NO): YES